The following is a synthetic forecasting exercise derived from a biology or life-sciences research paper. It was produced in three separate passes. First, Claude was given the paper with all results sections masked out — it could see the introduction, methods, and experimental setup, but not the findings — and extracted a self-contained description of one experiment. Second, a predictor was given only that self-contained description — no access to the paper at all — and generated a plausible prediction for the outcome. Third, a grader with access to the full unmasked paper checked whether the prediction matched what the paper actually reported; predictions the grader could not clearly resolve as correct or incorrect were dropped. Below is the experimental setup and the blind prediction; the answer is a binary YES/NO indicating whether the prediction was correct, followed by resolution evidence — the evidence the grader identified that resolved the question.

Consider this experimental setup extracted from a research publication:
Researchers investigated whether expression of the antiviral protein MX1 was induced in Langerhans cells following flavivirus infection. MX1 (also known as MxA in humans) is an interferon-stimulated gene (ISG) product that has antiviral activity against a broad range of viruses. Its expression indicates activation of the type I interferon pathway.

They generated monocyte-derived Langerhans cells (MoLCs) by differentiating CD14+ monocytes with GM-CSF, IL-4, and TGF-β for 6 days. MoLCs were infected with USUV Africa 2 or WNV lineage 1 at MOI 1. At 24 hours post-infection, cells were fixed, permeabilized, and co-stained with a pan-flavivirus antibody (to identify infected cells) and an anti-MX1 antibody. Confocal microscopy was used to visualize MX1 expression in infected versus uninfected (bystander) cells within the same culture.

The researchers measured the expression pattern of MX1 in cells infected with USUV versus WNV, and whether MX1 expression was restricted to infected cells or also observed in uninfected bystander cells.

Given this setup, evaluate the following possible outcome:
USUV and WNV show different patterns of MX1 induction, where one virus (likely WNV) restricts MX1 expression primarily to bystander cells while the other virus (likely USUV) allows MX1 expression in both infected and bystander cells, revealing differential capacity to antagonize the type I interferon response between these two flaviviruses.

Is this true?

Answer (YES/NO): NO